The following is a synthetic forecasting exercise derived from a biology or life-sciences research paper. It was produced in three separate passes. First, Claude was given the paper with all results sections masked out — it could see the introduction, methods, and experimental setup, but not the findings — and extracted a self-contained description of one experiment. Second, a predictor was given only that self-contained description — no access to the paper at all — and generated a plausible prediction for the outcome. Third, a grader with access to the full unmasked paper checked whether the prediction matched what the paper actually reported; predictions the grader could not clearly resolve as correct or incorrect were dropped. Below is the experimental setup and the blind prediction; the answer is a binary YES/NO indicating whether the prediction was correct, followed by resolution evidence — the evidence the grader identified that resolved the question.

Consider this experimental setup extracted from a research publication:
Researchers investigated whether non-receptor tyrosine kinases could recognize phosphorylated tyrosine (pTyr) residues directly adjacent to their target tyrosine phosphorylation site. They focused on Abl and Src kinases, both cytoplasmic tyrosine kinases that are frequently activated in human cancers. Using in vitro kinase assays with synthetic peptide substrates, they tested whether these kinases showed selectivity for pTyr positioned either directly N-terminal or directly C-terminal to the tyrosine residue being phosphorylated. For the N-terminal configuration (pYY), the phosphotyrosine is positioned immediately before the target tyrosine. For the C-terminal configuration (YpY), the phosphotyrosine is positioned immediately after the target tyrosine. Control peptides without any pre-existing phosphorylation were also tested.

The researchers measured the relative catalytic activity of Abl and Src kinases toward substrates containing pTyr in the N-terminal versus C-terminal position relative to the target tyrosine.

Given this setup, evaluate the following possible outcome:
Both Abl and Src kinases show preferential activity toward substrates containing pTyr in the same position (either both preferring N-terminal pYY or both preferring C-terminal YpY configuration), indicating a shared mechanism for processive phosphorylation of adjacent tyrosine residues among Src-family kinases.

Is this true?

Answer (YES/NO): NO